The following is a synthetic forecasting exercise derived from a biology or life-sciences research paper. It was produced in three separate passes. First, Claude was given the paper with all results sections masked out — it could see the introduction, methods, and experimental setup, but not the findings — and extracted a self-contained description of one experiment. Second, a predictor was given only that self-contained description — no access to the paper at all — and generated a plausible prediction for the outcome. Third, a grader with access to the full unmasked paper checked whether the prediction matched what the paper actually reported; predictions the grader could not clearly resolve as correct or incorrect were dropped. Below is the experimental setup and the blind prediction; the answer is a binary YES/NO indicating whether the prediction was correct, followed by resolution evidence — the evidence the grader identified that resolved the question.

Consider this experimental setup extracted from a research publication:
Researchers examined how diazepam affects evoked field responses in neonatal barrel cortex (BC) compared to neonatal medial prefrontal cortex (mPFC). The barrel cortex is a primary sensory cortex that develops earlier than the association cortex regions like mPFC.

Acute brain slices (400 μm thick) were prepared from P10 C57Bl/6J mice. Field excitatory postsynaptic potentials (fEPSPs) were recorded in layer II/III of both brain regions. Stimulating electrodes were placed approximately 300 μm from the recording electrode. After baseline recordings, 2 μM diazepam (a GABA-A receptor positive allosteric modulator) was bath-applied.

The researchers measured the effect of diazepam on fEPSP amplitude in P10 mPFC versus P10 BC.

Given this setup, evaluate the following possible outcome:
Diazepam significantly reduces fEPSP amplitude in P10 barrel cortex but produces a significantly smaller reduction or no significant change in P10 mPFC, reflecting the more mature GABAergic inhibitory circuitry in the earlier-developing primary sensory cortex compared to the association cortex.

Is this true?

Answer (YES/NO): NO